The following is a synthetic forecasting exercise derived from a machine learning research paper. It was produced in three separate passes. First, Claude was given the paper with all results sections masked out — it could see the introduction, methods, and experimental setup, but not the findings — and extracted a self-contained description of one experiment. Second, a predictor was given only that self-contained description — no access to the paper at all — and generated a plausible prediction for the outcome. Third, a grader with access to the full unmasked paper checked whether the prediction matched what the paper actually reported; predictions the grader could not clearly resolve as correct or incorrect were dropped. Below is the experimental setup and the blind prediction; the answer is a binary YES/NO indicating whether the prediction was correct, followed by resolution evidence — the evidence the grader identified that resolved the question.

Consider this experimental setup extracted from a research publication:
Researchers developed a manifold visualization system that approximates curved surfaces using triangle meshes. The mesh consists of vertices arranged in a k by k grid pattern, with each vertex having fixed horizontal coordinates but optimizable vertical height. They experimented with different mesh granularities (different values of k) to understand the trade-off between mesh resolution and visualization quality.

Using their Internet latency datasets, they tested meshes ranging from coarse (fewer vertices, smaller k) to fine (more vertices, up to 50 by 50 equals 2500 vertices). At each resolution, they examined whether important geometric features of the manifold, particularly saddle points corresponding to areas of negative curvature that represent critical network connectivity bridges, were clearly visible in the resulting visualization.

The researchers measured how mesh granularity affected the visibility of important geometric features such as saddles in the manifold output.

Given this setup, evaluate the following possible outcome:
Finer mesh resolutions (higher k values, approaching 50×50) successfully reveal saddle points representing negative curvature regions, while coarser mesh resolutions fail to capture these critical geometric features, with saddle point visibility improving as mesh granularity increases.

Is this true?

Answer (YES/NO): YES